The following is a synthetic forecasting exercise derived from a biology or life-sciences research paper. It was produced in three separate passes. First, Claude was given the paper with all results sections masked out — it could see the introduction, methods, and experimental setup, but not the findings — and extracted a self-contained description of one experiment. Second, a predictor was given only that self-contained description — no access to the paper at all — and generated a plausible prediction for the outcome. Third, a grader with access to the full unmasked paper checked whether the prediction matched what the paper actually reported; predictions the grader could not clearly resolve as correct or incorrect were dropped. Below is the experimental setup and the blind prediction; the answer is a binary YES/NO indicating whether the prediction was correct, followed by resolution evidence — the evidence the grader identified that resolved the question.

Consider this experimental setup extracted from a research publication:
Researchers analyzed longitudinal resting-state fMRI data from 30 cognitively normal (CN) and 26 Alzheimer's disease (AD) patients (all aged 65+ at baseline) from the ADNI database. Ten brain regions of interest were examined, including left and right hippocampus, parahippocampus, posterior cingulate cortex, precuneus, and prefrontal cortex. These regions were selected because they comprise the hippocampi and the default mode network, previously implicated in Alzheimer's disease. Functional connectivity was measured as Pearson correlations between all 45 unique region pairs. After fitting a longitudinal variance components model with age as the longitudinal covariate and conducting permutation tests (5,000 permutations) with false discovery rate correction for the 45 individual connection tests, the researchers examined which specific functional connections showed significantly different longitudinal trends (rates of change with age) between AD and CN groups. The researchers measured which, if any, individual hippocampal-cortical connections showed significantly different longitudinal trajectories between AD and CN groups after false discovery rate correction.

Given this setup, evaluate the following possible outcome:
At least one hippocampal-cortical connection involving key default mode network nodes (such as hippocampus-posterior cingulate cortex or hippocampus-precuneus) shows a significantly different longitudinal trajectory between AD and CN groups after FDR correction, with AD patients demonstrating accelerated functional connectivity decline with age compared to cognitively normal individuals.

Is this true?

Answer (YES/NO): YES